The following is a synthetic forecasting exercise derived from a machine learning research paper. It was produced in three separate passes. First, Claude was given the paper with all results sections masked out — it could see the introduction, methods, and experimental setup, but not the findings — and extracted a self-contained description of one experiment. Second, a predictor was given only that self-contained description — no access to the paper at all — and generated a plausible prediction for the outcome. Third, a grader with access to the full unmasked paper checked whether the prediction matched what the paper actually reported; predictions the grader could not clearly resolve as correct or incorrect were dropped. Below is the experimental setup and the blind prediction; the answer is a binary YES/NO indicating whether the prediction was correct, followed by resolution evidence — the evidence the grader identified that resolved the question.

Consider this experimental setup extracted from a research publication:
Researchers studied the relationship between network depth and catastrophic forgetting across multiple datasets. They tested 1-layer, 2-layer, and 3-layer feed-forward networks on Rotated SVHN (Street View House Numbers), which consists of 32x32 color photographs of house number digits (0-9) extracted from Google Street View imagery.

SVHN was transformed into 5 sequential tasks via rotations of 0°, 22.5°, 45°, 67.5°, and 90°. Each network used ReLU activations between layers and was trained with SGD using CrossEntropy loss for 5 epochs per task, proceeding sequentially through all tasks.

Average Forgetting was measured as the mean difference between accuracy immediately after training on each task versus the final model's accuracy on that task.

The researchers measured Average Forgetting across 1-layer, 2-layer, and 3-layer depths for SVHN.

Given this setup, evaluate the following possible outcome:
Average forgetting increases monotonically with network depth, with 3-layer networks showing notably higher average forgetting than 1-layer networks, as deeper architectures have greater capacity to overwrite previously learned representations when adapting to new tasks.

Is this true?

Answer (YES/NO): NO